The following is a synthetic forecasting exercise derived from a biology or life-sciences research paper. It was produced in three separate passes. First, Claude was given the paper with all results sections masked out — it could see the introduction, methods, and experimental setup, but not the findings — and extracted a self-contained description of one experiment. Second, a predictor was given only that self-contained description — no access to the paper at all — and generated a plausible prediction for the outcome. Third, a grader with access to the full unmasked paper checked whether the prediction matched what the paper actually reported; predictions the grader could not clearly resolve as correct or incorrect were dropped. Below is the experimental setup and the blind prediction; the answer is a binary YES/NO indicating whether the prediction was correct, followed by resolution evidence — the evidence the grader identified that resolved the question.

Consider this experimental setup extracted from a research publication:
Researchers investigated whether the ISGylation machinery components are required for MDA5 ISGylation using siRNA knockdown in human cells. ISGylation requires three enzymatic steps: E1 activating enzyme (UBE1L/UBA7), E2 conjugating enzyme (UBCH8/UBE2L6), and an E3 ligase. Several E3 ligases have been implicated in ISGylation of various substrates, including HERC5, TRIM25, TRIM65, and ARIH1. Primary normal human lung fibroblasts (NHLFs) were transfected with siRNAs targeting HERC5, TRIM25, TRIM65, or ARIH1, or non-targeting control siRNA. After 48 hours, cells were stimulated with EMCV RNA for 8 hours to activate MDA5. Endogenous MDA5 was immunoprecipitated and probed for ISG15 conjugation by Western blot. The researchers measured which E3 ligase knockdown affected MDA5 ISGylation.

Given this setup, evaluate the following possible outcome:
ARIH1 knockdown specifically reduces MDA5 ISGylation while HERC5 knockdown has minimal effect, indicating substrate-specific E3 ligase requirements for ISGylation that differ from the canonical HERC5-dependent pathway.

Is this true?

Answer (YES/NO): NO